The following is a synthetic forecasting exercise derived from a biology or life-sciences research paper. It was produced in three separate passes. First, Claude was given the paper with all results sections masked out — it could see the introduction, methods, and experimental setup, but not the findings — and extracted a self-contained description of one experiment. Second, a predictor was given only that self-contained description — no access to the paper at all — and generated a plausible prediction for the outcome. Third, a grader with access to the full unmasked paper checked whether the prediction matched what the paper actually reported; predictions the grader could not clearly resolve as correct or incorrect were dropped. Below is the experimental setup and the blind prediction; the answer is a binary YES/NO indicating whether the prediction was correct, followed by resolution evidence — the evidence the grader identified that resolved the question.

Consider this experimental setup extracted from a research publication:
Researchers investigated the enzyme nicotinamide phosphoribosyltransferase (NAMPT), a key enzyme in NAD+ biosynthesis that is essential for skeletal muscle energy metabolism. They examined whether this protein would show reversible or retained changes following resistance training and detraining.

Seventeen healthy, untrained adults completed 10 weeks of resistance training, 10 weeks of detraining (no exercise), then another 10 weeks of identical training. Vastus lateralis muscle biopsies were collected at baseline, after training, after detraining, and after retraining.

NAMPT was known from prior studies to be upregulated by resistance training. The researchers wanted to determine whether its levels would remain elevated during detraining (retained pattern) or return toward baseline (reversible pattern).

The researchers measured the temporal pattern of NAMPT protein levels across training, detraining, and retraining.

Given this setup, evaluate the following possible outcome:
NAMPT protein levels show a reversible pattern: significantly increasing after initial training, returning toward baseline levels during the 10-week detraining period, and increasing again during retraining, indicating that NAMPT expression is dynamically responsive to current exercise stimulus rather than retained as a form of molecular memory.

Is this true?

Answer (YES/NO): YES